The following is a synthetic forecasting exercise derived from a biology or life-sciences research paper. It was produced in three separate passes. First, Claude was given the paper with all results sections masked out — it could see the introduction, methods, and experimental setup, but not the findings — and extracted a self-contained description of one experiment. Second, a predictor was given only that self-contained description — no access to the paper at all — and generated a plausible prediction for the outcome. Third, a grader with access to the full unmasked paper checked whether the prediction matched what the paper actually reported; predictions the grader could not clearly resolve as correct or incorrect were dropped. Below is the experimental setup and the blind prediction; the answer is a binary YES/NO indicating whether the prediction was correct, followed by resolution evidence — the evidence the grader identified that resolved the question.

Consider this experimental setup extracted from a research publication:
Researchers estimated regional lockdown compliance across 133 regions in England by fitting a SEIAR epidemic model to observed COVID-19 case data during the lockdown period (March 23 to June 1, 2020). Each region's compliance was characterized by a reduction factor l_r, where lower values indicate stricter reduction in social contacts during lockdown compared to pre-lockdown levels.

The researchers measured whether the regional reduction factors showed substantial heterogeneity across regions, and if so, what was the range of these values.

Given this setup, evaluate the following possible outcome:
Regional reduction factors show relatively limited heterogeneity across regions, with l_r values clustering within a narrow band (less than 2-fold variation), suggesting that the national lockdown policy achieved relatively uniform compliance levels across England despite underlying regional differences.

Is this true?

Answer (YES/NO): NO